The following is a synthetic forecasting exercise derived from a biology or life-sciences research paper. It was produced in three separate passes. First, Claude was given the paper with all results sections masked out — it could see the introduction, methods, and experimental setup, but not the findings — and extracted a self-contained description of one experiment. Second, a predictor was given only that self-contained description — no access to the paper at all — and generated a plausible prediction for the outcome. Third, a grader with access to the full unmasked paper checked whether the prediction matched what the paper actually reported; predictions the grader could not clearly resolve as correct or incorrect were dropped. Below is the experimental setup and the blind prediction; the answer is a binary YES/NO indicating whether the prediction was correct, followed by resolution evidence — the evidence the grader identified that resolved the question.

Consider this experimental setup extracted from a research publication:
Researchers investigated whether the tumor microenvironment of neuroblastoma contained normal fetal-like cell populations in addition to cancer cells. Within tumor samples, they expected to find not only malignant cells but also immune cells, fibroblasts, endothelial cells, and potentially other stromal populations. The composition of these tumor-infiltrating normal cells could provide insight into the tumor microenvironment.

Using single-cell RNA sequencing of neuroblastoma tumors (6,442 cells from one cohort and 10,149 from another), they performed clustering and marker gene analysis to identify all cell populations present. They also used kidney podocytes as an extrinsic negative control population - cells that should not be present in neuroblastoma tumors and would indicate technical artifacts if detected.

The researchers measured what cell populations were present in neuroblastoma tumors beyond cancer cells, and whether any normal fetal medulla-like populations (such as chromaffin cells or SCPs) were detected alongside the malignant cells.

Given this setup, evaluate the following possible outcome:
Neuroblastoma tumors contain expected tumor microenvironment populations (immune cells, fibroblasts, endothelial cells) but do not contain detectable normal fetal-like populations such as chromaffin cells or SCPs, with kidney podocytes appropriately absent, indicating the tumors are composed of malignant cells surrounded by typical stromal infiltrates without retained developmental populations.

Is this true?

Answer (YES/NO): YES